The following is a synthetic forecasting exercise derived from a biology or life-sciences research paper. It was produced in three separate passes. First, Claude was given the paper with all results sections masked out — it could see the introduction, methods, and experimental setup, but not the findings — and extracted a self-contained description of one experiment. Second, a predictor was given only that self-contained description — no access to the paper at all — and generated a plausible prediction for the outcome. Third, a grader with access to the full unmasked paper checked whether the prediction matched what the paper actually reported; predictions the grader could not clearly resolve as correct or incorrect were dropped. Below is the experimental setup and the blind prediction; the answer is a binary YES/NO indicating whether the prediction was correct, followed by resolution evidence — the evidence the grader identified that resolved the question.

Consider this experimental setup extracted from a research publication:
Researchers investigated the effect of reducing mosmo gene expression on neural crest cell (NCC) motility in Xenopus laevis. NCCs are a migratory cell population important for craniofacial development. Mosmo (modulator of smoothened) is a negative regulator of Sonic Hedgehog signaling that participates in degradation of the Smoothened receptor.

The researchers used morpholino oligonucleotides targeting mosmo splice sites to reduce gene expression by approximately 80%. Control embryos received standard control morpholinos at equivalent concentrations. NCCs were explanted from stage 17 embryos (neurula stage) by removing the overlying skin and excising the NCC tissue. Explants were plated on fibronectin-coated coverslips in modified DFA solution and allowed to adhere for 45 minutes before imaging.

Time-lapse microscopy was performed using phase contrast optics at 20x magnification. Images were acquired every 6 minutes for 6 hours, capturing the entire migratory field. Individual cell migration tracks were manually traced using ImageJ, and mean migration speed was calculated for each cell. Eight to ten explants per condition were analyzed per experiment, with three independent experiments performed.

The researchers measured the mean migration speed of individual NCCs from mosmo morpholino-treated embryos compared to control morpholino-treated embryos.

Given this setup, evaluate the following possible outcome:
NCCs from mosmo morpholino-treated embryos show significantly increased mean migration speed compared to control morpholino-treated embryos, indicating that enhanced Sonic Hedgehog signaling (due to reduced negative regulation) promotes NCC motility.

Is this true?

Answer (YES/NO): NO